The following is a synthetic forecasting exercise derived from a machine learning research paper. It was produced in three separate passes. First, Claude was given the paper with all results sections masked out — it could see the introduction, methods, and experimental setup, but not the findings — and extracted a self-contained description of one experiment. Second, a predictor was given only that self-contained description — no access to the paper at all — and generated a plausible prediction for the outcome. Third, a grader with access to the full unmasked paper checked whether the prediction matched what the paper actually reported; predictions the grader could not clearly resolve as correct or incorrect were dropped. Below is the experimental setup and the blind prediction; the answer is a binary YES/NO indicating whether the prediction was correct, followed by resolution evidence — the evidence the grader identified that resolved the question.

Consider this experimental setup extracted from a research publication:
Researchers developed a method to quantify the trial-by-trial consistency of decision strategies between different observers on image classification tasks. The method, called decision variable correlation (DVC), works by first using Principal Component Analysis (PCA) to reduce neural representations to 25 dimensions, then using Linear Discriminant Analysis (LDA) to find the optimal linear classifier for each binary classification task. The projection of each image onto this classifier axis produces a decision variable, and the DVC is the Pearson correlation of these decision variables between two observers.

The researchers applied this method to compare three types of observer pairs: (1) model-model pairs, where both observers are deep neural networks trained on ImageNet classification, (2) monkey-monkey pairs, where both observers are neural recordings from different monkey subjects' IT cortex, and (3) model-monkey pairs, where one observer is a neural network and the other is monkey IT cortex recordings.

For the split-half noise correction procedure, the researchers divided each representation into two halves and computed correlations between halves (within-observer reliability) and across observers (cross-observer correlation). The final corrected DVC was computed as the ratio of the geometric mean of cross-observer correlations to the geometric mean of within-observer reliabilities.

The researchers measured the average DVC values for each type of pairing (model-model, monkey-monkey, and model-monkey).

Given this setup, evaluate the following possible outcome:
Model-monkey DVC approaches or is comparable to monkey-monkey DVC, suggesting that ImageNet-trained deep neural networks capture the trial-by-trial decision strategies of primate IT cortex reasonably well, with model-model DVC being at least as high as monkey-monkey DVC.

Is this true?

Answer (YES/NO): NO